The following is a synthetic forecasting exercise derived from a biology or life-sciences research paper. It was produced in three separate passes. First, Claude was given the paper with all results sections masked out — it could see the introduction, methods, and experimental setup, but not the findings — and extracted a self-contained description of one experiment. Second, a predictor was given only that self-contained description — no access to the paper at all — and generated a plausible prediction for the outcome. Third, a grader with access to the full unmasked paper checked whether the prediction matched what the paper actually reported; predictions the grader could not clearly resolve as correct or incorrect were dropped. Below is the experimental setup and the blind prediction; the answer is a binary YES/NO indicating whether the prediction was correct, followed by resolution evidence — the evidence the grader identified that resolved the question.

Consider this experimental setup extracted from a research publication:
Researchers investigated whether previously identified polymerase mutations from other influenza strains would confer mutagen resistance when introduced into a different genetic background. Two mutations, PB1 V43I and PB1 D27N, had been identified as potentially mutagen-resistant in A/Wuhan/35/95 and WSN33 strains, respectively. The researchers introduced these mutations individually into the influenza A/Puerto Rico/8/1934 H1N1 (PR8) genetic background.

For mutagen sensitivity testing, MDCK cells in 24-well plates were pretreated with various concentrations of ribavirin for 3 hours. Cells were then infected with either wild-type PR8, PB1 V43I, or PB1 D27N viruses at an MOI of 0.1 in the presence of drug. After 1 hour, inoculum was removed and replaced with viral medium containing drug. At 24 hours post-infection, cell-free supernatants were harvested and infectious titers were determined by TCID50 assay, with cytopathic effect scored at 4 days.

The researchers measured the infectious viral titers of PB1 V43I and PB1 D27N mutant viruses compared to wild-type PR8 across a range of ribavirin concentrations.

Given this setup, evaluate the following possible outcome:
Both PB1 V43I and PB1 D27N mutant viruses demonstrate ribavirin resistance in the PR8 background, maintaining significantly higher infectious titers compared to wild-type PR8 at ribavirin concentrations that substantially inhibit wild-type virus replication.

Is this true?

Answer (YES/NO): NO